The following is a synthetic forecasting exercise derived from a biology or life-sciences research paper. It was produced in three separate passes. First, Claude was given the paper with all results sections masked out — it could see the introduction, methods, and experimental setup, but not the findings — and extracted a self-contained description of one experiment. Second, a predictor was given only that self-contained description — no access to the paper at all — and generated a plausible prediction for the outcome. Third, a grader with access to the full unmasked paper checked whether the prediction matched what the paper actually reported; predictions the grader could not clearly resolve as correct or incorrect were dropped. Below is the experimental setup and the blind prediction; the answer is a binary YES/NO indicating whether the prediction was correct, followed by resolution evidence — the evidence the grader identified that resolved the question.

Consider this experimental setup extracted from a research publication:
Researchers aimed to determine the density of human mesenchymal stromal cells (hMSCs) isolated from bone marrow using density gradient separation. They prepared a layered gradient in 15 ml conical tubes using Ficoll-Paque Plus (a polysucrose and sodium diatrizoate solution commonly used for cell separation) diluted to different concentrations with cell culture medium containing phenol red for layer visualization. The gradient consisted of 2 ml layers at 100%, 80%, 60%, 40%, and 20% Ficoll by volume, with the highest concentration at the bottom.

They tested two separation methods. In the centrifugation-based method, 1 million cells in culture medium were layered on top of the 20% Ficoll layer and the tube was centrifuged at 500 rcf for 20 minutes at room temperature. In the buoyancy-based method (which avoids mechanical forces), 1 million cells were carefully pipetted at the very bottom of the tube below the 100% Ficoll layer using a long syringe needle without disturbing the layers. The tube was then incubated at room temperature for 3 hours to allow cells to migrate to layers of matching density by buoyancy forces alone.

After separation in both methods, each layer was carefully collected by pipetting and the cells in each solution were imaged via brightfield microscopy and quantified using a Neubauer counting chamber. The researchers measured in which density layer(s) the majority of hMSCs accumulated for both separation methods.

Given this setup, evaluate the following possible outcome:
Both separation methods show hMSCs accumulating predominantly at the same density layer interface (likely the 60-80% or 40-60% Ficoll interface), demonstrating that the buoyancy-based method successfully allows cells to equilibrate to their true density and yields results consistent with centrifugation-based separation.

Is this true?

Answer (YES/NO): YES